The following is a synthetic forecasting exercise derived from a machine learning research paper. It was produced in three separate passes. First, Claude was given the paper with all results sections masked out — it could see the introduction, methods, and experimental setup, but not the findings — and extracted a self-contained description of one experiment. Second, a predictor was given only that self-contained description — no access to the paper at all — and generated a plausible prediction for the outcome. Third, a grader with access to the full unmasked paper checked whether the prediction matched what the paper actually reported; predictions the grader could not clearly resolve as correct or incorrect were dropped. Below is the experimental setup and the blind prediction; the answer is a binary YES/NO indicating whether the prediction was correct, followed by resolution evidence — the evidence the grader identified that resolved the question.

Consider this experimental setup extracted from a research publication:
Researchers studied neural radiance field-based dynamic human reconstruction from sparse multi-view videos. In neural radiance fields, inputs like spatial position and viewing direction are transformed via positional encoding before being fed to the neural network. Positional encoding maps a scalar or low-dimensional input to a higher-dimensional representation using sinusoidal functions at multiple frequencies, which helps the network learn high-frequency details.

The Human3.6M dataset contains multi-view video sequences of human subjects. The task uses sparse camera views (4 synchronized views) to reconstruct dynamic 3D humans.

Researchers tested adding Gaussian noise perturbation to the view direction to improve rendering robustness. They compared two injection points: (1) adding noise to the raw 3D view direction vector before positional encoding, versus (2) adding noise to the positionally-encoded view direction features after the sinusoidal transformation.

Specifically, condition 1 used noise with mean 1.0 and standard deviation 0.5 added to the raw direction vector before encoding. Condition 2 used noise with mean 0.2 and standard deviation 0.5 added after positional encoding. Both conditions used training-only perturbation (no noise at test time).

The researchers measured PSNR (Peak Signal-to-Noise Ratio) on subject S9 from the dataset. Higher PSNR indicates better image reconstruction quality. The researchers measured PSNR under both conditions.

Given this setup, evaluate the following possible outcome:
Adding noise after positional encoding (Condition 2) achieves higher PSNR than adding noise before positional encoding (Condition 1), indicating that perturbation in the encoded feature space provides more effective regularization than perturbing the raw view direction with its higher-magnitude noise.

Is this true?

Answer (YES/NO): YES